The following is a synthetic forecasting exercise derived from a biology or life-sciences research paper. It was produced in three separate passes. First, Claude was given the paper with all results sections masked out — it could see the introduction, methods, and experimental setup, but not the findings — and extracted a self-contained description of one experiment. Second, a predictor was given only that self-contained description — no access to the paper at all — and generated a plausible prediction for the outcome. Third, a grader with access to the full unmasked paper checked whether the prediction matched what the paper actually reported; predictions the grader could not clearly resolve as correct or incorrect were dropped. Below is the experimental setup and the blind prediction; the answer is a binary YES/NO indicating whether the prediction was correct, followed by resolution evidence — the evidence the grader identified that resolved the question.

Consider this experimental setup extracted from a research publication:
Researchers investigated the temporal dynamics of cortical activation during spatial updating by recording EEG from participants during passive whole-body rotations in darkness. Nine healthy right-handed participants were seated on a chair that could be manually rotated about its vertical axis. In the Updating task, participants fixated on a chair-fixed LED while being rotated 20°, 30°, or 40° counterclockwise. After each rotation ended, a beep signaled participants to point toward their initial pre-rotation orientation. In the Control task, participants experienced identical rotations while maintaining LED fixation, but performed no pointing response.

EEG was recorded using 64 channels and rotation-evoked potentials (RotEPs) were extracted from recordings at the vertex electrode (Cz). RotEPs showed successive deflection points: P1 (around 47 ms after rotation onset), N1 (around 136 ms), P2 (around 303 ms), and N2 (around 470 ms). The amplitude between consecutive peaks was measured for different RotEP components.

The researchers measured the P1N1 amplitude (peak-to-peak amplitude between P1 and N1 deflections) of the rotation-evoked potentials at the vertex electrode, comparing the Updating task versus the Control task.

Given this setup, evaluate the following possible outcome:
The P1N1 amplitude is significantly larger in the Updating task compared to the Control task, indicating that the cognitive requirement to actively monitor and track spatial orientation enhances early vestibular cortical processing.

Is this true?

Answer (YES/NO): YES